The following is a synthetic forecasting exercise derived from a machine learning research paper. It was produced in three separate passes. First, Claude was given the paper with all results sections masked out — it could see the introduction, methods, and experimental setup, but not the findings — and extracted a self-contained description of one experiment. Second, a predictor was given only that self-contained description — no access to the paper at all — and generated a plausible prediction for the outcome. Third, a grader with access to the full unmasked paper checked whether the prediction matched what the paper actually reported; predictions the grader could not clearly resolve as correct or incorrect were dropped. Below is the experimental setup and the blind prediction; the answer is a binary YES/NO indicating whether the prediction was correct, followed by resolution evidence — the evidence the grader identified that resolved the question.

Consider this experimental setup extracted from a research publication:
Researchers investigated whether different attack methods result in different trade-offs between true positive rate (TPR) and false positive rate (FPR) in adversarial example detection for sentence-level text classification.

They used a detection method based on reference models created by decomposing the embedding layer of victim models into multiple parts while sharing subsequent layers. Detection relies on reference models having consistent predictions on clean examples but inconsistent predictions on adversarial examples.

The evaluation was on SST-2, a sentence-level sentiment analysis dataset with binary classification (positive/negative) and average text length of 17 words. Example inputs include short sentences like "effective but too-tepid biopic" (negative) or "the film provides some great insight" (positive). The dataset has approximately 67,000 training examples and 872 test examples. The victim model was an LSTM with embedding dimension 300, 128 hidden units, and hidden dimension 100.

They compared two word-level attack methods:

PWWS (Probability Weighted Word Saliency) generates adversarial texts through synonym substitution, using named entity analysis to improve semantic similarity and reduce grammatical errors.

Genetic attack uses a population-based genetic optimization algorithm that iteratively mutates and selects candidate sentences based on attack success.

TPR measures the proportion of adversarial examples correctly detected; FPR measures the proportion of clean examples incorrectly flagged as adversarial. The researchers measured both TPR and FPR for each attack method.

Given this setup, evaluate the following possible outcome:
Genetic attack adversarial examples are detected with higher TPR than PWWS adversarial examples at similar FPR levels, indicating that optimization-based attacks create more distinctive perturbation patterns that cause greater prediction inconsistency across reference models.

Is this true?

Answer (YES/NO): NO